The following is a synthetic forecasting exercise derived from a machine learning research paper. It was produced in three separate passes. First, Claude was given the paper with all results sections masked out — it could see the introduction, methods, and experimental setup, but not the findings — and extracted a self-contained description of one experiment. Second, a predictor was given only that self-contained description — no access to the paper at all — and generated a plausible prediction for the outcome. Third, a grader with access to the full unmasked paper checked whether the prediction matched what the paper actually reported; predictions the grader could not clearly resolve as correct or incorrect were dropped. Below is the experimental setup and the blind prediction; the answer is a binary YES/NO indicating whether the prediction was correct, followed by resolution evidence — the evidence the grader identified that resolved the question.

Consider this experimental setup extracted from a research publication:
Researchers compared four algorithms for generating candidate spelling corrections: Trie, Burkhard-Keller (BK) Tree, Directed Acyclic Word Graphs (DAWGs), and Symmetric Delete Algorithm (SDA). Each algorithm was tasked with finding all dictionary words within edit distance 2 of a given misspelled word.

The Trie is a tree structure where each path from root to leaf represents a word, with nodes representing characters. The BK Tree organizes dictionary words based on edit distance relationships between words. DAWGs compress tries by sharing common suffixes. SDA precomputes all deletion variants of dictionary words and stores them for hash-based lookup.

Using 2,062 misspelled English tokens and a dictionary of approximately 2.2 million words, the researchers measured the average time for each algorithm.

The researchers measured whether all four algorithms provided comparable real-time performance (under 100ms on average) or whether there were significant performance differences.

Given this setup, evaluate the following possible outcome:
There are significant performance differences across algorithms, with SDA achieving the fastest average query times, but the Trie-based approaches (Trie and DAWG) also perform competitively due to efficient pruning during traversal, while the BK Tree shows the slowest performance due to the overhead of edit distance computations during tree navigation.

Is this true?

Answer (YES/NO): YES